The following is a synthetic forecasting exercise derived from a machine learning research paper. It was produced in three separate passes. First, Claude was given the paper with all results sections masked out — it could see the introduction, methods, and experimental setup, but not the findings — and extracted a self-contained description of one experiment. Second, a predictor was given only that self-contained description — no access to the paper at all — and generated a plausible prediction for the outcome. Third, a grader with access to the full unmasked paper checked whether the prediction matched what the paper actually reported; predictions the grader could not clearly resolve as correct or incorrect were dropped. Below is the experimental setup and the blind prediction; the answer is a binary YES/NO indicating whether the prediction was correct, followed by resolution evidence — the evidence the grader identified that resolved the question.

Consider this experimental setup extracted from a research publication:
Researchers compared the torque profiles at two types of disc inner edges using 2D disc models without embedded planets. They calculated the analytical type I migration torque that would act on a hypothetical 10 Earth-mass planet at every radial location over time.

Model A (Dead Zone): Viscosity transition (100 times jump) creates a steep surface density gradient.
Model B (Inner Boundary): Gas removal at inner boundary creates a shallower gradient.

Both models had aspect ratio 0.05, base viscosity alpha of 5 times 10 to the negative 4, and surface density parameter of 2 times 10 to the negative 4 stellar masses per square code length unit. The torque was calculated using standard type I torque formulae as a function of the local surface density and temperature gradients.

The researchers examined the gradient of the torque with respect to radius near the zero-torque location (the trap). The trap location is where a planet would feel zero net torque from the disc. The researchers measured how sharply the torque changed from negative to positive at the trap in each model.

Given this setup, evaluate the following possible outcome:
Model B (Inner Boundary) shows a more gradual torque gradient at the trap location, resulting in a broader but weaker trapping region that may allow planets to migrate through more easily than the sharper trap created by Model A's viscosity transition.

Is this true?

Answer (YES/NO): YES